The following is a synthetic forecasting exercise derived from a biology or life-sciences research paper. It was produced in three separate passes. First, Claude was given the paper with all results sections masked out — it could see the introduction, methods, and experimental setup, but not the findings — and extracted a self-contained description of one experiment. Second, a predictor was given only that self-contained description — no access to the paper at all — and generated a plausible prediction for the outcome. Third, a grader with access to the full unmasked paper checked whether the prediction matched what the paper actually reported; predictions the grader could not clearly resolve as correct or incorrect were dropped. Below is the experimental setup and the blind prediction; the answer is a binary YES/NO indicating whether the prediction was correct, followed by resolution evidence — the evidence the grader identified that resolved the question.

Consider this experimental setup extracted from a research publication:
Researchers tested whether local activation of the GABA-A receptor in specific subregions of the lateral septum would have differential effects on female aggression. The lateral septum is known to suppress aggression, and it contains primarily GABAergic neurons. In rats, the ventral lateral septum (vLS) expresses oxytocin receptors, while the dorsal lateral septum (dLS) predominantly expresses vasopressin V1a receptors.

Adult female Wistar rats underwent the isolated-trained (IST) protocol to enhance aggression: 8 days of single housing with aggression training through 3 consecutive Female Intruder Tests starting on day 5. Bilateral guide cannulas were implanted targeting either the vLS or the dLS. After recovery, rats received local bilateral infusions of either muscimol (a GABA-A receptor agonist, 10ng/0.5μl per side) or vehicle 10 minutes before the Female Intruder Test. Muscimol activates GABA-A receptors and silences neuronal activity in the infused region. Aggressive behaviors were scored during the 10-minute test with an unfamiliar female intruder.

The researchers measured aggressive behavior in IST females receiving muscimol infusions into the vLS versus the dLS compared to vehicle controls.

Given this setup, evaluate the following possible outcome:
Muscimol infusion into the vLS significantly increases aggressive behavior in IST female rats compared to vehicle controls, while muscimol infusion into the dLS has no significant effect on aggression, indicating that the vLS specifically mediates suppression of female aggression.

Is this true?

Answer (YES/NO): NO